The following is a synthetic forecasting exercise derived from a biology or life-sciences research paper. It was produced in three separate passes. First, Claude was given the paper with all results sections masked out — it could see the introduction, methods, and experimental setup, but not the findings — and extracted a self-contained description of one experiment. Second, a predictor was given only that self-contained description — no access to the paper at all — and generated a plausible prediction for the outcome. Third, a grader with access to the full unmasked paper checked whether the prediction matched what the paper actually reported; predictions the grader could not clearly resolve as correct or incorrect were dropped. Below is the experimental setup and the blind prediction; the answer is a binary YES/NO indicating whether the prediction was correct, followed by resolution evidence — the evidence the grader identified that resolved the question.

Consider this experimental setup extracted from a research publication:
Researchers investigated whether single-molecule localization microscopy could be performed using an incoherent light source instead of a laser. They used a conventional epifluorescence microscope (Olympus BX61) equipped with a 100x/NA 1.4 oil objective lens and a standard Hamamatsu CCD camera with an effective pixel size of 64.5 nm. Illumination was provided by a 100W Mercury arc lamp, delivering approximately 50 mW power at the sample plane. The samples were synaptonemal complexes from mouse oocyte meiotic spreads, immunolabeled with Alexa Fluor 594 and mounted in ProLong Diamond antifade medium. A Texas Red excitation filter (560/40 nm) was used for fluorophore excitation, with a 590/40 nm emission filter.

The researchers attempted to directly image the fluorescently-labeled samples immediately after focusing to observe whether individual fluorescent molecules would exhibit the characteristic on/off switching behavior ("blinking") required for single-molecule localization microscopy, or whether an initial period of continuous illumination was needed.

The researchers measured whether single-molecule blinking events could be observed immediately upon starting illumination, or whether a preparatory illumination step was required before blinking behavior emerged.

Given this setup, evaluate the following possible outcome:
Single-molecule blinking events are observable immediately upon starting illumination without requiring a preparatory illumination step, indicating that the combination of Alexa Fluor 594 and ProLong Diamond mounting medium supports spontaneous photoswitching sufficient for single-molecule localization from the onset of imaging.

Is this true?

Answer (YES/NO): NO